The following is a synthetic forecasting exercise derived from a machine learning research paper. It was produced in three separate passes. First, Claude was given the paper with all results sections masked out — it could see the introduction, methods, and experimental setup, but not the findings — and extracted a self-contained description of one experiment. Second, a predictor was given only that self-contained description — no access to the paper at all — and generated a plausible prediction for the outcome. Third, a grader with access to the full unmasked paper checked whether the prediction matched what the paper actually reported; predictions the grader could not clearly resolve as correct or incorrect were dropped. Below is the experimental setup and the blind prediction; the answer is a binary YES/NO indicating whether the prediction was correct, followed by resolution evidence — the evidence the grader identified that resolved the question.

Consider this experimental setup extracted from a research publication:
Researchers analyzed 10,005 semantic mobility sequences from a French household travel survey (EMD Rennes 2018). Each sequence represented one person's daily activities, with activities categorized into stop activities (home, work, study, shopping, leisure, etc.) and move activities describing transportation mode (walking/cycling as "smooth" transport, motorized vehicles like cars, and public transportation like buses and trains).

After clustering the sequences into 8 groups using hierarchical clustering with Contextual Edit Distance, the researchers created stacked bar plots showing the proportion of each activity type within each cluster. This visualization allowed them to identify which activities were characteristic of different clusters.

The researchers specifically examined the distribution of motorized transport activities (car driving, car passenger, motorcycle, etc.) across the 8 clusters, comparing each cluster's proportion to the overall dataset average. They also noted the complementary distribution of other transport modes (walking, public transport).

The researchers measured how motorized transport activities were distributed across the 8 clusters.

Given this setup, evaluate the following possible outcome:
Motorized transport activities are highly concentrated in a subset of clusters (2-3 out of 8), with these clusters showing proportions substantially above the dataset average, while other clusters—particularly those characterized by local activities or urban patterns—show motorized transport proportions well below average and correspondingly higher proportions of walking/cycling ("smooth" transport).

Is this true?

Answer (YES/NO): YES